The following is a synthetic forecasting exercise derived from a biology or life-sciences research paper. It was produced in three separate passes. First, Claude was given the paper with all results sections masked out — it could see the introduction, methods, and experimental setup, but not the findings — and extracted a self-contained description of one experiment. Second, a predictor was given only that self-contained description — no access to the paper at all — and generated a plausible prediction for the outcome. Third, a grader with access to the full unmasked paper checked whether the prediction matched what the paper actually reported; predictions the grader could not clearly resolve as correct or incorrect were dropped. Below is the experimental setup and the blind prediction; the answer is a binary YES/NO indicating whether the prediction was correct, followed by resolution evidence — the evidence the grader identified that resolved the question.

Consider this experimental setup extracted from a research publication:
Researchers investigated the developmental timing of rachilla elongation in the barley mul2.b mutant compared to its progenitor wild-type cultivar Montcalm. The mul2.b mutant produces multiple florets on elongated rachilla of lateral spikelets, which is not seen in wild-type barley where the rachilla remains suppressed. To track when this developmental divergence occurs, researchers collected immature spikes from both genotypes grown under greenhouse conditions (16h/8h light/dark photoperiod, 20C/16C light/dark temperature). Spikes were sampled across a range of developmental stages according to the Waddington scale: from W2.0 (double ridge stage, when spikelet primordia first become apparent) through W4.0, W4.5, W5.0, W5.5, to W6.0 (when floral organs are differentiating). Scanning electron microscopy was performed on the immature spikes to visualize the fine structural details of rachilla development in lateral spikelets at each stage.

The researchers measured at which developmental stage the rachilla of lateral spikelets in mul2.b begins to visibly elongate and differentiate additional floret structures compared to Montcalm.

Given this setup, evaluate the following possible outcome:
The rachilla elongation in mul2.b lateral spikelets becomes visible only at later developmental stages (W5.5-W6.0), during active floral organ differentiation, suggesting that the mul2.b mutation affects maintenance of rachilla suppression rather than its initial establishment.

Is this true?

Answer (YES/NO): NO